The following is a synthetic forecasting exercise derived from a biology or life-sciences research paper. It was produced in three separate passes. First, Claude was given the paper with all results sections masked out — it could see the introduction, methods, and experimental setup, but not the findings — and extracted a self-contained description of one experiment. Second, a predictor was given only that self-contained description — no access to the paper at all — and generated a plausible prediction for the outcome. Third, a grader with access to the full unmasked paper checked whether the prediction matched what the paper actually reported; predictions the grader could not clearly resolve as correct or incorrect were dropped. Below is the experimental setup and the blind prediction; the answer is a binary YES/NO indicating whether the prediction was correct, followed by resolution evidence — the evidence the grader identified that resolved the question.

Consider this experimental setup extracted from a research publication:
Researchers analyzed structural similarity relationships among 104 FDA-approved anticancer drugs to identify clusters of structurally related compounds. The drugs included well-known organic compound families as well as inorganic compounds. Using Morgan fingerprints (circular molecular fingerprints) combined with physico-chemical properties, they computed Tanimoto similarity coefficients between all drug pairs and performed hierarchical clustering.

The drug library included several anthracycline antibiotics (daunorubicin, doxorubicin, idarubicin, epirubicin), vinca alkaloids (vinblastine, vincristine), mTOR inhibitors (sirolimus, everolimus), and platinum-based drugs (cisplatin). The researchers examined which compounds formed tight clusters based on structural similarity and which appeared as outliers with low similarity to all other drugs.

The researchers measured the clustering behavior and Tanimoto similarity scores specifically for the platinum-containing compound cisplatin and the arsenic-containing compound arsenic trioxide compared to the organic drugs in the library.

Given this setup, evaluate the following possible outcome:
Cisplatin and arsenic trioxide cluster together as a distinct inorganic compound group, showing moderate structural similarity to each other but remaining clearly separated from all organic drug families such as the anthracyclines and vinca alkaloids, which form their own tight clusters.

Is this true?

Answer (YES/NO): NO